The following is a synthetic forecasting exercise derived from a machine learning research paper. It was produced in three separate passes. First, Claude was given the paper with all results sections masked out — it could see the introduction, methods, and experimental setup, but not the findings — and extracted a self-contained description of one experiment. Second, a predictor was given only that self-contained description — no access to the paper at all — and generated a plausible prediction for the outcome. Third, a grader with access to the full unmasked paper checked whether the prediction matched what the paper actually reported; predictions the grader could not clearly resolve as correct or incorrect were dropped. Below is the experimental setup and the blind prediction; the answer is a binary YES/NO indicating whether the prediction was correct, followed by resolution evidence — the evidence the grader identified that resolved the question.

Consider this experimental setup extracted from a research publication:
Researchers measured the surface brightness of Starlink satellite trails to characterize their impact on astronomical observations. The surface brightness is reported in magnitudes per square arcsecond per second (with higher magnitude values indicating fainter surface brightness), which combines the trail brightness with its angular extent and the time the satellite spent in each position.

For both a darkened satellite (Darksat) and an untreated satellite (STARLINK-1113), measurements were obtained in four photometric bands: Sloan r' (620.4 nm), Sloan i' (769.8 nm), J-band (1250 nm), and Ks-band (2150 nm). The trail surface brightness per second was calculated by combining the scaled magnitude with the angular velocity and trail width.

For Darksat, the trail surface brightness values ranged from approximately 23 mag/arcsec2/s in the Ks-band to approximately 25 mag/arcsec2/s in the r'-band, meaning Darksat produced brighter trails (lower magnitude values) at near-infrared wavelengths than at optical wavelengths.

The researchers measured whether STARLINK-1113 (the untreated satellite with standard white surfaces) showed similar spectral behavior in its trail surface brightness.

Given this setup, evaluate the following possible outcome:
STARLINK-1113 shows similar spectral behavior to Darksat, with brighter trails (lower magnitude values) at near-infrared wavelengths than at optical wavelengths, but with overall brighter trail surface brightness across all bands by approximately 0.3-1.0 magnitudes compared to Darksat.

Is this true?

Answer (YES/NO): YES